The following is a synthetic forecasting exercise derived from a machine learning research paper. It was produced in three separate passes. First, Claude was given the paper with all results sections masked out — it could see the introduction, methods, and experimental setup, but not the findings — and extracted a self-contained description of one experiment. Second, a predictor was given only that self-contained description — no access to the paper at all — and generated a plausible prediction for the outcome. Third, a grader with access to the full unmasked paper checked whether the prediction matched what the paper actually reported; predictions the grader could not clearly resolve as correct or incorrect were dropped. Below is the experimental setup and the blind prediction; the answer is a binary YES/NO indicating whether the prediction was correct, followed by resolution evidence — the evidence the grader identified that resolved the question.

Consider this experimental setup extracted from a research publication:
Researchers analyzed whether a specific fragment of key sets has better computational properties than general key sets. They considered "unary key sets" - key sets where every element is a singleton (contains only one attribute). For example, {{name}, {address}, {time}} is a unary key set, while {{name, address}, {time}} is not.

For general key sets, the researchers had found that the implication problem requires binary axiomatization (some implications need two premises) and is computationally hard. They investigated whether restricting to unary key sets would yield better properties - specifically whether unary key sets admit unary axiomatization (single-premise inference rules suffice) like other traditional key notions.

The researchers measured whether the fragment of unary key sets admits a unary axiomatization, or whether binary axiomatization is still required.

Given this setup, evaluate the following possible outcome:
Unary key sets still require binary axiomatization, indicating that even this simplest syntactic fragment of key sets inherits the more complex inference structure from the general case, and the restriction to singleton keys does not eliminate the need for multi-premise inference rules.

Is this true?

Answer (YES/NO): NO